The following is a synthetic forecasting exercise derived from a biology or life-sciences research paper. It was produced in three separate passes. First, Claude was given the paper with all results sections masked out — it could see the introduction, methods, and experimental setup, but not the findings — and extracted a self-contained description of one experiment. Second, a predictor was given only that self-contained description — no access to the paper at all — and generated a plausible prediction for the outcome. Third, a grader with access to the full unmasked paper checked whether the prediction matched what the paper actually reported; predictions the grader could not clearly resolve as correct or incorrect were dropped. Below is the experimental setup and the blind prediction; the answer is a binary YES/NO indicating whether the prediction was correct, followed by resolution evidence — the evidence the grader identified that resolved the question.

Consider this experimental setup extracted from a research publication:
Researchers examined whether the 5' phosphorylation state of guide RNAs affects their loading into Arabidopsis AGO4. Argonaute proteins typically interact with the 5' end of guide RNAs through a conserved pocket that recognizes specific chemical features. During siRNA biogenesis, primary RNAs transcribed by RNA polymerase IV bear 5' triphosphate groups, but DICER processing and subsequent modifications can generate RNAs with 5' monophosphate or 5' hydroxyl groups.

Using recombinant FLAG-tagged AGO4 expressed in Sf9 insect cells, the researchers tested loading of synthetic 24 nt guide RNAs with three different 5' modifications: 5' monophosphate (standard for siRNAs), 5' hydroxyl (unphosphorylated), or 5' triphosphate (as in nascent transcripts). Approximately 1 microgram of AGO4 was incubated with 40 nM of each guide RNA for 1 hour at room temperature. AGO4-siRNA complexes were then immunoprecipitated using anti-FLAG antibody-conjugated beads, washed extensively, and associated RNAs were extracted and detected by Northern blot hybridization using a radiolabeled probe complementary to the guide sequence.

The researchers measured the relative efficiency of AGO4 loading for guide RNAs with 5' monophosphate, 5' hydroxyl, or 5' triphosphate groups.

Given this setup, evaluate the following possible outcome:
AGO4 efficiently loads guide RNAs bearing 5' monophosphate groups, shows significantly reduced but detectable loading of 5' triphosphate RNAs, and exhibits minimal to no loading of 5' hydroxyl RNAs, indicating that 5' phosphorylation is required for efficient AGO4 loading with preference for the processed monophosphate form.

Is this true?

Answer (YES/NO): NO